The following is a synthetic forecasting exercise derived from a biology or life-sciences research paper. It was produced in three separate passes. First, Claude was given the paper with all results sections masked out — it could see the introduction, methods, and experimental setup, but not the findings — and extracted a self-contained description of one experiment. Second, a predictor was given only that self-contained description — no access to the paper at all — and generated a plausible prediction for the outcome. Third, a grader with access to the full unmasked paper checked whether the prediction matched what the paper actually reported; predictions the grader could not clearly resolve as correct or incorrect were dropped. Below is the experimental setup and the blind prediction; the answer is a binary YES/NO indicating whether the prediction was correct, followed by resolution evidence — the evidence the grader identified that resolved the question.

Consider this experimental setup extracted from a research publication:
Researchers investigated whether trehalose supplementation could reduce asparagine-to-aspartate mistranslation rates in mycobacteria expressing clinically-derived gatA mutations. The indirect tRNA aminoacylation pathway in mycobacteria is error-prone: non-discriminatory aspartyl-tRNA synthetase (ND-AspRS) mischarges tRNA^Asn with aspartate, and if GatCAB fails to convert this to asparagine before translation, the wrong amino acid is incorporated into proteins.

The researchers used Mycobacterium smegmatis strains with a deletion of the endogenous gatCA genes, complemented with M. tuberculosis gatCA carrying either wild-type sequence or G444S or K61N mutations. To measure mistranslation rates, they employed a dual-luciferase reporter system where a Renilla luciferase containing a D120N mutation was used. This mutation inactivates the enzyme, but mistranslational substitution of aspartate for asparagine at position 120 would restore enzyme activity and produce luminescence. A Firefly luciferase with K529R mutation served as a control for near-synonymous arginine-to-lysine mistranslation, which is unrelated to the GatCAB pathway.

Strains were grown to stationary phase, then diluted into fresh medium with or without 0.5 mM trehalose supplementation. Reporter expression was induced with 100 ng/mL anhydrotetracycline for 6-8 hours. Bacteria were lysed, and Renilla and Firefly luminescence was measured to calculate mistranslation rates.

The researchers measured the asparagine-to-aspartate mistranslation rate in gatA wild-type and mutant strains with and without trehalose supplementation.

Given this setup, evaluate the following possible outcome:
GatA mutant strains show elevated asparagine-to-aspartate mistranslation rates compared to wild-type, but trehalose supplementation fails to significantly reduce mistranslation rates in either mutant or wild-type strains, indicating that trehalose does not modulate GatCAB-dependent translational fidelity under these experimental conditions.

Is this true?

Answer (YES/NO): NO